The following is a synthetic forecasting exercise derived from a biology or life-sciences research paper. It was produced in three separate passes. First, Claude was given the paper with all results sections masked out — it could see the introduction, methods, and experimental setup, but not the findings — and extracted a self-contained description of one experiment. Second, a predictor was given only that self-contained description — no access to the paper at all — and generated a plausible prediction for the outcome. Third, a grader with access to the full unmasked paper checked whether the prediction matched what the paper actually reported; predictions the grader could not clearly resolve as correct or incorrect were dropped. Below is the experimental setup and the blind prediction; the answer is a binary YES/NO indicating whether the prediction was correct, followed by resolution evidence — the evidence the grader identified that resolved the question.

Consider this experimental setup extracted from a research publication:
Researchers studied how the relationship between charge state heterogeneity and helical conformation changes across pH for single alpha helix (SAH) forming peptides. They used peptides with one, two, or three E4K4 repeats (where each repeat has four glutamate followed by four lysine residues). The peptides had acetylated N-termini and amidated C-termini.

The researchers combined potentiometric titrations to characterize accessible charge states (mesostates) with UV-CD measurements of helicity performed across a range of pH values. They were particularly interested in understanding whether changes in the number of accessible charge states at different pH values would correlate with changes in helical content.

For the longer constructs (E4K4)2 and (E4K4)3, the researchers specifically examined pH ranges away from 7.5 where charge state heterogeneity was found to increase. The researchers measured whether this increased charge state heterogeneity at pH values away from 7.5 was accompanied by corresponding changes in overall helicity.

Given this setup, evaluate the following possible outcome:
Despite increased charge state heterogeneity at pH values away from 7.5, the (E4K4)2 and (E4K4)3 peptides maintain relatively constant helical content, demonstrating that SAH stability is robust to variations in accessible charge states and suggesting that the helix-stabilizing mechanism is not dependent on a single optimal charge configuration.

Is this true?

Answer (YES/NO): YES